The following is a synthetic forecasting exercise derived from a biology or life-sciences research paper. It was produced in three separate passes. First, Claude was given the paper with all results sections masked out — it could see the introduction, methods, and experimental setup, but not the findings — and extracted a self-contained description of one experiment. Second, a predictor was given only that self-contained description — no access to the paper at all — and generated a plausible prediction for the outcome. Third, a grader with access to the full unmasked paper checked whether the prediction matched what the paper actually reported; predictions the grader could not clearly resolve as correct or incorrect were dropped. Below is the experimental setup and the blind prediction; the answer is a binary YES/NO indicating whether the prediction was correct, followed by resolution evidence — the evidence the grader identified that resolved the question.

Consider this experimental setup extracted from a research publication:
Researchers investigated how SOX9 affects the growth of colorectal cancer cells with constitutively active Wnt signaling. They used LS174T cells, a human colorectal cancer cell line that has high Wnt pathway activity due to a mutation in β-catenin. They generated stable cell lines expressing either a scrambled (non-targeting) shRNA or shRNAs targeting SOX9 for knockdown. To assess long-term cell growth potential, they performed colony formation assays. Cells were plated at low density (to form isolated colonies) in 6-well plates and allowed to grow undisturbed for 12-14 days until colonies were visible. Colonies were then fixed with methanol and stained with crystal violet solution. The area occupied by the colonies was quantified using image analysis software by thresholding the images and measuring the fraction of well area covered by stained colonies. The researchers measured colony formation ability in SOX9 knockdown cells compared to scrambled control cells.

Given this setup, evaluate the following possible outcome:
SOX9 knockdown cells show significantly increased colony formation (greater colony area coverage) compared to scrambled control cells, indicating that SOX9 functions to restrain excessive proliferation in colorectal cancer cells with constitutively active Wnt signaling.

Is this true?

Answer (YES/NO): NO